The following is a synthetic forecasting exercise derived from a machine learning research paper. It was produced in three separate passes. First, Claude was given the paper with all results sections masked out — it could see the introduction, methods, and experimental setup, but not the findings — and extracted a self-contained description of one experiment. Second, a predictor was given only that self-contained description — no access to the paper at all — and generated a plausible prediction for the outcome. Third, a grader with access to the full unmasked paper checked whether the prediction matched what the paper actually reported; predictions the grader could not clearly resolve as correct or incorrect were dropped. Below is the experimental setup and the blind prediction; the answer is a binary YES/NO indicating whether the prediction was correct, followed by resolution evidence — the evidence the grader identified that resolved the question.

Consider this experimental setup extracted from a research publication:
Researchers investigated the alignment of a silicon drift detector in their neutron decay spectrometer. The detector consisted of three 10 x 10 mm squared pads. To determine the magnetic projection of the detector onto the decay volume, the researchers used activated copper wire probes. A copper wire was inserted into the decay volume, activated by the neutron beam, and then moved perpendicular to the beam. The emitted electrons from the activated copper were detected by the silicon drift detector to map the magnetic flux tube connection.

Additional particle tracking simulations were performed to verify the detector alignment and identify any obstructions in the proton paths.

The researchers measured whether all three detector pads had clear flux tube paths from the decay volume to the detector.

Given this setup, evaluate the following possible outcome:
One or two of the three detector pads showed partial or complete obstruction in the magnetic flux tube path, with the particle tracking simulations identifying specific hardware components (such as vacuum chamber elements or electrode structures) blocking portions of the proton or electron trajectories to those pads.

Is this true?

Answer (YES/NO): YES